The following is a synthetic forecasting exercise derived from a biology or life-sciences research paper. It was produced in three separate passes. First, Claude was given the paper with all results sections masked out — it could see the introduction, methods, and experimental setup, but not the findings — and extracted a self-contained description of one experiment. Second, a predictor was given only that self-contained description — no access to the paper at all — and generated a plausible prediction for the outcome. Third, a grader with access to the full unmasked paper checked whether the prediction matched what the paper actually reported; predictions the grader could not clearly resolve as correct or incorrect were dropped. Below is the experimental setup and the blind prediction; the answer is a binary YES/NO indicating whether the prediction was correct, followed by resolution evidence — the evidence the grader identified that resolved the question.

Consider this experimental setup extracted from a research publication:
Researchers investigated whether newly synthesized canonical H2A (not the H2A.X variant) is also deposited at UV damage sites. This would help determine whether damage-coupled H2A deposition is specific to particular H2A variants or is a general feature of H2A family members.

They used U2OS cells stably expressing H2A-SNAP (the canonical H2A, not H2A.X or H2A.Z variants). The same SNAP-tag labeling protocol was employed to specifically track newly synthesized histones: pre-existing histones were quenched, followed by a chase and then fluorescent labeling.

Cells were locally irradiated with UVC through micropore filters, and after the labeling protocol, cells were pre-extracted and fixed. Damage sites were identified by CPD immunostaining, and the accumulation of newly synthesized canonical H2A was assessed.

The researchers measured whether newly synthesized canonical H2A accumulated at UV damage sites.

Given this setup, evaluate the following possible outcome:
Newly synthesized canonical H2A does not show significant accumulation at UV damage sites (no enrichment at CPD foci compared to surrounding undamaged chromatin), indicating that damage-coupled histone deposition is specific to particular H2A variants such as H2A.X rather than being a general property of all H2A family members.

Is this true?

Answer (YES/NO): NO